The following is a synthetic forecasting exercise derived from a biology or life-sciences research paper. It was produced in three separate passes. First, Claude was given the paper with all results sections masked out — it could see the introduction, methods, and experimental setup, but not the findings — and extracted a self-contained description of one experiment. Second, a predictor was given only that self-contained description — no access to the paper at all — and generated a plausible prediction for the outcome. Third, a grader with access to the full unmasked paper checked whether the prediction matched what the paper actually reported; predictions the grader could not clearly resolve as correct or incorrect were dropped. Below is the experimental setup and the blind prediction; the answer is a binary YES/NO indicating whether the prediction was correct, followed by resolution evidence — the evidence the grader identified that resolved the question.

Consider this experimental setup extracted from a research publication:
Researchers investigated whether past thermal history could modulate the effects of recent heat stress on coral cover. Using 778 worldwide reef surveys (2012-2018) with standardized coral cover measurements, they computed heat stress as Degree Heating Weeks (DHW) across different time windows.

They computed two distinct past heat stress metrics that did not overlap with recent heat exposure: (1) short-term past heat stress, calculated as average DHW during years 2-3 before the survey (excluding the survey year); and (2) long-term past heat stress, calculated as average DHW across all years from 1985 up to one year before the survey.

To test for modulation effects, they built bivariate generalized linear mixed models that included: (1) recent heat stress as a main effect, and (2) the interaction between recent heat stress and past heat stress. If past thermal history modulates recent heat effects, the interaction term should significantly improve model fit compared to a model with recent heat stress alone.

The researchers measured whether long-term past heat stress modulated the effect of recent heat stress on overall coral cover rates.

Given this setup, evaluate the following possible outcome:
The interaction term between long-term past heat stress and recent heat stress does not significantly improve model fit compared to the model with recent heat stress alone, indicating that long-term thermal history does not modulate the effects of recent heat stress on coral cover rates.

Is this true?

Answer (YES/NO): YES